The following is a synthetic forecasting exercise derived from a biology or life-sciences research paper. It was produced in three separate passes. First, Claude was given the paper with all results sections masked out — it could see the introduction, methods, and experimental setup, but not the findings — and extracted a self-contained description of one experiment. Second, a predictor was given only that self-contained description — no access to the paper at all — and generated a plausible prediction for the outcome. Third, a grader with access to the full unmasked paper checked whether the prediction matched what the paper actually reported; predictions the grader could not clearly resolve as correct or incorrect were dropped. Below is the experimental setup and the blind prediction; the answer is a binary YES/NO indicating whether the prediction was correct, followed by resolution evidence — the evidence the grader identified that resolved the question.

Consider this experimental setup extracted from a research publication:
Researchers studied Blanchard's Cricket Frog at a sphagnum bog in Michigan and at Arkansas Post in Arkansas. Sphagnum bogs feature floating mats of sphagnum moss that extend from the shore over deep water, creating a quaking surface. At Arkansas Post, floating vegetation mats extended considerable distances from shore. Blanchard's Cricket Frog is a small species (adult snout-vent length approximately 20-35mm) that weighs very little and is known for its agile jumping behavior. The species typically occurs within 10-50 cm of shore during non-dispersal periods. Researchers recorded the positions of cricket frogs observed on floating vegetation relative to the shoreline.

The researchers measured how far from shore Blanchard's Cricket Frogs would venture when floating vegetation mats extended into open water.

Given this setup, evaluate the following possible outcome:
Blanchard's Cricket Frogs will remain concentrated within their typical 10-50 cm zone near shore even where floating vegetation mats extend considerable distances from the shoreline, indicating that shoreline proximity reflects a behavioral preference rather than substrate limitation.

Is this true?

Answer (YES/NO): NO